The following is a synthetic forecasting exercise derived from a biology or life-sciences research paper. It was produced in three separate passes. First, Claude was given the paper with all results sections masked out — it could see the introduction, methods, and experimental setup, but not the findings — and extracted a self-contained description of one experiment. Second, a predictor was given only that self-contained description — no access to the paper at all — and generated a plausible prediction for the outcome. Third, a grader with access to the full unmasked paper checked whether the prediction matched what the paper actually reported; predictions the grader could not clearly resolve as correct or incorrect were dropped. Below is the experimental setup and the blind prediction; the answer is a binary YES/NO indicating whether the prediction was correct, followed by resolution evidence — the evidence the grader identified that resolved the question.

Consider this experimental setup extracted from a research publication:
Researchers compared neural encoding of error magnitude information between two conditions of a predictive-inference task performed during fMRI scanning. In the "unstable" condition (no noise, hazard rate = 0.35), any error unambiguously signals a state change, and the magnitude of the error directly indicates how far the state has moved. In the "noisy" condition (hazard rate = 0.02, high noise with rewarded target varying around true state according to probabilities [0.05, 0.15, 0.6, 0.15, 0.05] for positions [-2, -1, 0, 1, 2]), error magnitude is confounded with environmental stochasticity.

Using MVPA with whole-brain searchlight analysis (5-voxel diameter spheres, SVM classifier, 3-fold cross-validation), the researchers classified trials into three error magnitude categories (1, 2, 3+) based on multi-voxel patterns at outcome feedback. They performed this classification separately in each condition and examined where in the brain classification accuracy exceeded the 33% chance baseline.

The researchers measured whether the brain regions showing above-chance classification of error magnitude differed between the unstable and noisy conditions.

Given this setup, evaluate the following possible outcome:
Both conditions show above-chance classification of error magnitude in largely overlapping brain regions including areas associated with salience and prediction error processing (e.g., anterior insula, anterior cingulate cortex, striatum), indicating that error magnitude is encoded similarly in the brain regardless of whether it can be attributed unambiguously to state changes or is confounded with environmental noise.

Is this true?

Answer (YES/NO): NO